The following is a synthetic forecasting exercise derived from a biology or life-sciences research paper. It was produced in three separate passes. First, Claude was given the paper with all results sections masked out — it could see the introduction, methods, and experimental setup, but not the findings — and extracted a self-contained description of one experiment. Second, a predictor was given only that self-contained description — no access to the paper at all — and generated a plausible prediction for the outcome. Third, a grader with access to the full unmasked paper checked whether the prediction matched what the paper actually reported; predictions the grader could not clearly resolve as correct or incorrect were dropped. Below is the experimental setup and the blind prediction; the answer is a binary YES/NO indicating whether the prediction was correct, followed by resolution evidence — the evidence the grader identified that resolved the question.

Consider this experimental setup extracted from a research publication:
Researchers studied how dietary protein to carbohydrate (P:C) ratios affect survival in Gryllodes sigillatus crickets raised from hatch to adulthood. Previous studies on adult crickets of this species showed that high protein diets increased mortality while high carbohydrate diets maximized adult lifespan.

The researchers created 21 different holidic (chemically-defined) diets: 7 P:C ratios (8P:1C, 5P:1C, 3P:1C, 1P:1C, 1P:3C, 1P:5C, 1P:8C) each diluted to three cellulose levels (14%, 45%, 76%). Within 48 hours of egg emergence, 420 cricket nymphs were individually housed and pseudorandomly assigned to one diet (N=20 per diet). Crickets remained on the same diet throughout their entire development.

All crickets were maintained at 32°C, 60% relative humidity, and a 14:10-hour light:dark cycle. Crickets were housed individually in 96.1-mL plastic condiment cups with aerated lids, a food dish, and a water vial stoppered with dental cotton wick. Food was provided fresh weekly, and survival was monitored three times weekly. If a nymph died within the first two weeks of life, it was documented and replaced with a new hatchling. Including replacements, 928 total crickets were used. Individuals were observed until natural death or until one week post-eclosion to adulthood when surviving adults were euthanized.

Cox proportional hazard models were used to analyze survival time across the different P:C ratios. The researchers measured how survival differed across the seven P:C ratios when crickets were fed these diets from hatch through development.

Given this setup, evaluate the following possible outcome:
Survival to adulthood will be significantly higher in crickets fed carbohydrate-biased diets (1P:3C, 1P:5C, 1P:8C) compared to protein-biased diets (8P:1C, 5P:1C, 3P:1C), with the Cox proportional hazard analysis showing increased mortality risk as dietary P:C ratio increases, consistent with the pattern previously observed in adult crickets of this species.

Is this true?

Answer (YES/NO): NO